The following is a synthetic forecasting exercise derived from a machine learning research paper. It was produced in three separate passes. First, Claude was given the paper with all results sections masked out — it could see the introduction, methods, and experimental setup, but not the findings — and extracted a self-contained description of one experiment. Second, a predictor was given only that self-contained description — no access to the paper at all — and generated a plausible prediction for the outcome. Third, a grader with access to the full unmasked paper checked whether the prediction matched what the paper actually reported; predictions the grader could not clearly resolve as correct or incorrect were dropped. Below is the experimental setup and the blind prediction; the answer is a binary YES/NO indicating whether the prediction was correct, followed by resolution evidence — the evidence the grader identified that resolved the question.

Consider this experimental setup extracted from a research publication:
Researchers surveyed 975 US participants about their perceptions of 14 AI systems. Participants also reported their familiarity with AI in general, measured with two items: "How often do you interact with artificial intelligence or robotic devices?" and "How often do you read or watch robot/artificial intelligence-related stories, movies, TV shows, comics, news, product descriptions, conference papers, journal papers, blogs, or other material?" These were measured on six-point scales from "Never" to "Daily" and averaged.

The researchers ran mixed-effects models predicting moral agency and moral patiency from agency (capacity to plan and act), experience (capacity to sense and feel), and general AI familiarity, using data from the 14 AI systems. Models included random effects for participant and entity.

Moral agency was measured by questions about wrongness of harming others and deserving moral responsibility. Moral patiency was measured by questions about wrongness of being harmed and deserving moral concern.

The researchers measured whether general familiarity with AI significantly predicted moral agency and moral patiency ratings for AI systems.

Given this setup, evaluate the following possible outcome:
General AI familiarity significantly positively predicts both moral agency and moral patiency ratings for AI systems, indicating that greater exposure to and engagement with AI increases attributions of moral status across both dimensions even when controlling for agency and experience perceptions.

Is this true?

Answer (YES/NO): NO